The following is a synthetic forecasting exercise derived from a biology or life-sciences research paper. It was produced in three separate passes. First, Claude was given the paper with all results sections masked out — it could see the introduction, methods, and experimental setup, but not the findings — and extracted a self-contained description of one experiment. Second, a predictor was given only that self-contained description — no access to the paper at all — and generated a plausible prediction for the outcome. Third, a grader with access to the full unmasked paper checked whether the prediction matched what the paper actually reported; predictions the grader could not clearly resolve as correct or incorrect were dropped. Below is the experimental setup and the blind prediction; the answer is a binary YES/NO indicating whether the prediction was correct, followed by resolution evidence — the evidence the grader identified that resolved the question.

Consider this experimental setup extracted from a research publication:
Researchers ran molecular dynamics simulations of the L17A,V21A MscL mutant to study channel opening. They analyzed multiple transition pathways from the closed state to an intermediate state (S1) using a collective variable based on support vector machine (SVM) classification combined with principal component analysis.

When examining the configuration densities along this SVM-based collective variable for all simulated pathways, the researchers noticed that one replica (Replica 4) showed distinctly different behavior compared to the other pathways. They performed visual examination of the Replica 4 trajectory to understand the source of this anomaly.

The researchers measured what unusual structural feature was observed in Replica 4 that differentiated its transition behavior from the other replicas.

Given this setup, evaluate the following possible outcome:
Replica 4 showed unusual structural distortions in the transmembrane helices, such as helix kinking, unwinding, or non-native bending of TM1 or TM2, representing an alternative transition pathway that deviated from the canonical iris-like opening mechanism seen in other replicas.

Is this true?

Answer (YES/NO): NO